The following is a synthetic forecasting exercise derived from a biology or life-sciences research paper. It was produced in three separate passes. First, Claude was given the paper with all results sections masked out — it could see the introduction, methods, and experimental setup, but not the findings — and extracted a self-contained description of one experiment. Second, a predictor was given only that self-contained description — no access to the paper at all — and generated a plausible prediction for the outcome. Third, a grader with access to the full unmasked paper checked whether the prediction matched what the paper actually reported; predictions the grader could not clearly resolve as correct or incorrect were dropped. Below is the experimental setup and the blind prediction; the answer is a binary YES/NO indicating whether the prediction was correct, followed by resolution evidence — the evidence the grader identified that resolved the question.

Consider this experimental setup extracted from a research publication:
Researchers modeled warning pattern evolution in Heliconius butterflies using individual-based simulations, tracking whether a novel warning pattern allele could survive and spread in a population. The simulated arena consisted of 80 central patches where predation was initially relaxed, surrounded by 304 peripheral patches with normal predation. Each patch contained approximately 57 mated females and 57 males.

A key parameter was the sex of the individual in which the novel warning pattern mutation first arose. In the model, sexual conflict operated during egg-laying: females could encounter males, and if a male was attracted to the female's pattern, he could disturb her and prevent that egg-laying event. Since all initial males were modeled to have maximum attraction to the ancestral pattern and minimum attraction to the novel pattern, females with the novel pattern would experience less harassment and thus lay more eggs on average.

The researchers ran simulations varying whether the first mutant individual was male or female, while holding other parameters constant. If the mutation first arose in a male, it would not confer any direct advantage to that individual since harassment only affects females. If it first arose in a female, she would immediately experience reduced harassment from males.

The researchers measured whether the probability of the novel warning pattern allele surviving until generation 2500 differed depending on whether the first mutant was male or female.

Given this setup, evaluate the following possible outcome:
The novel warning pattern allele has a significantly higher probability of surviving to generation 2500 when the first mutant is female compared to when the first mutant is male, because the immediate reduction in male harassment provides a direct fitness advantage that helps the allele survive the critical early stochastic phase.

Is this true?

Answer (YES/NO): YES